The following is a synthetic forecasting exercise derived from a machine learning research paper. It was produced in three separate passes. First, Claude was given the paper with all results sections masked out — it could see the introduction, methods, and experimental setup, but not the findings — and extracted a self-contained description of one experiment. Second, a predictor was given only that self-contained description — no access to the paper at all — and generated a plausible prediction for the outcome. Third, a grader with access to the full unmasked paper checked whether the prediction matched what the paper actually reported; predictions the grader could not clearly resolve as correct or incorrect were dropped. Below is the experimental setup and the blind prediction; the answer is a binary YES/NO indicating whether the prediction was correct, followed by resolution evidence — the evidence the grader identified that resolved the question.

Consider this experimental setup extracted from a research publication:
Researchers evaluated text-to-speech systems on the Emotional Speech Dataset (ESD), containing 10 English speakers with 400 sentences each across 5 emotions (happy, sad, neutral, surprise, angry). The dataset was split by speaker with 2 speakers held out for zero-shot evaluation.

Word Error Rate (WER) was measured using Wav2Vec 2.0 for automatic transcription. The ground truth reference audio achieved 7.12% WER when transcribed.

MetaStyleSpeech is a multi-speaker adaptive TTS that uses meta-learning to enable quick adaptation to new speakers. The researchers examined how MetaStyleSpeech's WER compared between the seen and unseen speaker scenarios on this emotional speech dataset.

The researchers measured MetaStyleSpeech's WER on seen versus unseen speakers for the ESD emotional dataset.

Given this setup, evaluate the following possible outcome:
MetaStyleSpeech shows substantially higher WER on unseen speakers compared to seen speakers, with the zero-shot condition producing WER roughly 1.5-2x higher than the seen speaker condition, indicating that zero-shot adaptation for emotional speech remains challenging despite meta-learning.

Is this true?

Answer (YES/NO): NO